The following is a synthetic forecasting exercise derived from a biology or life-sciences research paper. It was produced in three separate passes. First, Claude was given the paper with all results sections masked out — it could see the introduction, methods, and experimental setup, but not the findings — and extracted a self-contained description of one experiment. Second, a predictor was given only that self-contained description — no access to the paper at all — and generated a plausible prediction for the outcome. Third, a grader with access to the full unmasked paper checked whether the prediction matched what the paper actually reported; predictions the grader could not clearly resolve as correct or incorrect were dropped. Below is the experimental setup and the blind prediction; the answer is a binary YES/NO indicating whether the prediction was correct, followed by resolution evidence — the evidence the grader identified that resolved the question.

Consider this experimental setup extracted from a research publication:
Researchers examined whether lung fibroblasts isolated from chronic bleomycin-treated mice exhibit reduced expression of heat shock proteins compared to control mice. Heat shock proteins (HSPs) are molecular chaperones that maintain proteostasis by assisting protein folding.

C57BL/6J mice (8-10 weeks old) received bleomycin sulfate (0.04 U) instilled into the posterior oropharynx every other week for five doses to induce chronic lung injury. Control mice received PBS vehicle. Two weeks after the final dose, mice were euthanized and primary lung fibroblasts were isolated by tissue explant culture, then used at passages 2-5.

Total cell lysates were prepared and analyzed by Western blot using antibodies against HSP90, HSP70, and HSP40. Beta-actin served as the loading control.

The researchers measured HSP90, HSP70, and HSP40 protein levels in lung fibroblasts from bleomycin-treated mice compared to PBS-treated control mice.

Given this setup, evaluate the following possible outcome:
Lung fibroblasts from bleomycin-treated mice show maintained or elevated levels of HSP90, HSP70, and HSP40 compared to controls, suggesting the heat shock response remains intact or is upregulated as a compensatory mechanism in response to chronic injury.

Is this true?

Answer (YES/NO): NO